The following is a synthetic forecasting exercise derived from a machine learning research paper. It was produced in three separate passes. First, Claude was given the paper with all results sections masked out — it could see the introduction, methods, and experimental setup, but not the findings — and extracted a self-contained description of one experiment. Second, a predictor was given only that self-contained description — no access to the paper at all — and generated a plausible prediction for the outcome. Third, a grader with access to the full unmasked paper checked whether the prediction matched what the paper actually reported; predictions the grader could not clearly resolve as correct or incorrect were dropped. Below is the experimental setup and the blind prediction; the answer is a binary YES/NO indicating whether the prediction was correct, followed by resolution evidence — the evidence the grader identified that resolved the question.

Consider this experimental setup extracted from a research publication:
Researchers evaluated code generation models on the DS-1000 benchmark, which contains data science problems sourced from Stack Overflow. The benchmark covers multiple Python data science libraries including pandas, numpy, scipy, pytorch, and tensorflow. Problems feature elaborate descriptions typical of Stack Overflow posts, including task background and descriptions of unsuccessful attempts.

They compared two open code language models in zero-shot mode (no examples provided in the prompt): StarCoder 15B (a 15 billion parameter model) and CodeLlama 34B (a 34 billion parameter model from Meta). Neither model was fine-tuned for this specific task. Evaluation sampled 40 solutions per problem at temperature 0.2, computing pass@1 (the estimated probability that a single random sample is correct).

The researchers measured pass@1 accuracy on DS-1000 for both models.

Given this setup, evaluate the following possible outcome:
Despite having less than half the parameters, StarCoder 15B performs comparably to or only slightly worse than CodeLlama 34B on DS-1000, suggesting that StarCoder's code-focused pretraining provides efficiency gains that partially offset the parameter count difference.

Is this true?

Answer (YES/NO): YES